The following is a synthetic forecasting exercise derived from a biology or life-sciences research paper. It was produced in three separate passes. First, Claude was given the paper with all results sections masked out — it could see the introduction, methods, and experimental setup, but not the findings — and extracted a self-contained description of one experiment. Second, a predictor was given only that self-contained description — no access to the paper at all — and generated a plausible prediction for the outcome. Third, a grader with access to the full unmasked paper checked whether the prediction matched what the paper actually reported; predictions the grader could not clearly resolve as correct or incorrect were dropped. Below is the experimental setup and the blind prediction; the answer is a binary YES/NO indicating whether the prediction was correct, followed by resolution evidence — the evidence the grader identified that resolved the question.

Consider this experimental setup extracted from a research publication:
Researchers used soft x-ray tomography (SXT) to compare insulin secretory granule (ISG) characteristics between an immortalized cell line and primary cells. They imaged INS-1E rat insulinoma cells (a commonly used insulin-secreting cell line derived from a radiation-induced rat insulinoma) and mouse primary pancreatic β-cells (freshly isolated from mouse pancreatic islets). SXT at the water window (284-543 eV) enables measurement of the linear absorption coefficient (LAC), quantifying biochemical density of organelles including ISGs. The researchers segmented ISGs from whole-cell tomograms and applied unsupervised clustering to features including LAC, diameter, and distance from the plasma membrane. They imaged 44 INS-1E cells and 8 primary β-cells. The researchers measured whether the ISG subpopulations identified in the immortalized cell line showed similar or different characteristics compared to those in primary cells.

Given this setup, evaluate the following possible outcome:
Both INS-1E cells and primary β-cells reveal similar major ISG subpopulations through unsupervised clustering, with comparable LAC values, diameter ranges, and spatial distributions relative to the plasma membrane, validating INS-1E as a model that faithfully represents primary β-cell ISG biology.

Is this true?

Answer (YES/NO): NO